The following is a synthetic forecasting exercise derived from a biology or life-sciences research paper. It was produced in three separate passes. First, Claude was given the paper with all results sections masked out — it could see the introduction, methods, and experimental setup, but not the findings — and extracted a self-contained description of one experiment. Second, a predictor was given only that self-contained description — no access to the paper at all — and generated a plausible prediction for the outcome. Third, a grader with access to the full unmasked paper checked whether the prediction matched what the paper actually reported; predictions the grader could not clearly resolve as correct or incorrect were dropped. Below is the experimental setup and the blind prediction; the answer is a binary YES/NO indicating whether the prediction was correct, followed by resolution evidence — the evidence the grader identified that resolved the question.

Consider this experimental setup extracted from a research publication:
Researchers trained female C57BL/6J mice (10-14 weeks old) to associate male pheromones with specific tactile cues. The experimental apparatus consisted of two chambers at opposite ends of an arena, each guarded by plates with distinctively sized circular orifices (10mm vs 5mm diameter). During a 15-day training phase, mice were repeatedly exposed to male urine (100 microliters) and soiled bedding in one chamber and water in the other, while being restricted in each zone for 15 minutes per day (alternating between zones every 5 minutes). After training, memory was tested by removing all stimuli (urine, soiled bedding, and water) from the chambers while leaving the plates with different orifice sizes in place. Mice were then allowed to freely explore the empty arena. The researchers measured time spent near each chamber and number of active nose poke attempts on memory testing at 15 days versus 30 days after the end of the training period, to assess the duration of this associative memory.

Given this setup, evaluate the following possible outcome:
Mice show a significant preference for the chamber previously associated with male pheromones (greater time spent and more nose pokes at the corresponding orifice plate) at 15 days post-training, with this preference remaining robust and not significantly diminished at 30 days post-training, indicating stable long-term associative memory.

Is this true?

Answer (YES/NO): NO